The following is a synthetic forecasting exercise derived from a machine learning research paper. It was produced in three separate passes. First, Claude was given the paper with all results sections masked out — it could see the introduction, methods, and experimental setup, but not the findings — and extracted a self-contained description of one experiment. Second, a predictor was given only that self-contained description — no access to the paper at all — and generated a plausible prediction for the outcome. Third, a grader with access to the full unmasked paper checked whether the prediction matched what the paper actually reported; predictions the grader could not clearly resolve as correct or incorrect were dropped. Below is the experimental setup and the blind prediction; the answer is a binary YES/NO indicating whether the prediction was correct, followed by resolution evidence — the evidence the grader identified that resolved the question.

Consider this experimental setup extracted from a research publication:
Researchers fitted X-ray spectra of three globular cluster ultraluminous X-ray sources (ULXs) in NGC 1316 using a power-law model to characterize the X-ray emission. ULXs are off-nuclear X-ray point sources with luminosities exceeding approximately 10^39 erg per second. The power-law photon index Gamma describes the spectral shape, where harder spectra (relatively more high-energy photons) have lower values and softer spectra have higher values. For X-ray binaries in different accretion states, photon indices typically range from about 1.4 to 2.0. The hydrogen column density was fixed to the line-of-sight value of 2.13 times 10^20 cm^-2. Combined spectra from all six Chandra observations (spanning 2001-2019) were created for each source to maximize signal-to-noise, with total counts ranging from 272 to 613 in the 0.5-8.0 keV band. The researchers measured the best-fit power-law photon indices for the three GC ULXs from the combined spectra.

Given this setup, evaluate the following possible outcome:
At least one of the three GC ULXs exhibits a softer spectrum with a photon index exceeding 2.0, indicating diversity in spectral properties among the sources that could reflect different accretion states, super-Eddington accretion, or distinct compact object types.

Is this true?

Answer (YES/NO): NO